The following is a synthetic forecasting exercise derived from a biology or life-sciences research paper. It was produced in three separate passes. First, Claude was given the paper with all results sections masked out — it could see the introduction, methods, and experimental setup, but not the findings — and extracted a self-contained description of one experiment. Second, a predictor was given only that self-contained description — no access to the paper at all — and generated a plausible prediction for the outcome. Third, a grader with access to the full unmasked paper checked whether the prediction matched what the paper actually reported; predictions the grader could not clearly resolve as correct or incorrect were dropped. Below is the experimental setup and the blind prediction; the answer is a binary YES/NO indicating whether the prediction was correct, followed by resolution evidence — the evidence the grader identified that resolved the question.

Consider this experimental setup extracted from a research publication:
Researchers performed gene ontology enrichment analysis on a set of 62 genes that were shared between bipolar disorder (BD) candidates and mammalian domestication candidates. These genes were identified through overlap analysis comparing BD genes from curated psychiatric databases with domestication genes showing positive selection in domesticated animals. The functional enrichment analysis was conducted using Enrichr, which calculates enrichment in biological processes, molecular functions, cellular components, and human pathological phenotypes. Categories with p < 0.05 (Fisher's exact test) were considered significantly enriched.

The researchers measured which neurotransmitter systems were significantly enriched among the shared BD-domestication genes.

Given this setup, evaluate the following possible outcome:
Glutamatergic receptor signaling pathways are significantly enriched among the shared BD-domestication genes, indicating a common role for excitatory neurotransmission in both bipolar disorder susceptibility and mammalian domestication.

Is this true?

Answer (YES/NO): YES